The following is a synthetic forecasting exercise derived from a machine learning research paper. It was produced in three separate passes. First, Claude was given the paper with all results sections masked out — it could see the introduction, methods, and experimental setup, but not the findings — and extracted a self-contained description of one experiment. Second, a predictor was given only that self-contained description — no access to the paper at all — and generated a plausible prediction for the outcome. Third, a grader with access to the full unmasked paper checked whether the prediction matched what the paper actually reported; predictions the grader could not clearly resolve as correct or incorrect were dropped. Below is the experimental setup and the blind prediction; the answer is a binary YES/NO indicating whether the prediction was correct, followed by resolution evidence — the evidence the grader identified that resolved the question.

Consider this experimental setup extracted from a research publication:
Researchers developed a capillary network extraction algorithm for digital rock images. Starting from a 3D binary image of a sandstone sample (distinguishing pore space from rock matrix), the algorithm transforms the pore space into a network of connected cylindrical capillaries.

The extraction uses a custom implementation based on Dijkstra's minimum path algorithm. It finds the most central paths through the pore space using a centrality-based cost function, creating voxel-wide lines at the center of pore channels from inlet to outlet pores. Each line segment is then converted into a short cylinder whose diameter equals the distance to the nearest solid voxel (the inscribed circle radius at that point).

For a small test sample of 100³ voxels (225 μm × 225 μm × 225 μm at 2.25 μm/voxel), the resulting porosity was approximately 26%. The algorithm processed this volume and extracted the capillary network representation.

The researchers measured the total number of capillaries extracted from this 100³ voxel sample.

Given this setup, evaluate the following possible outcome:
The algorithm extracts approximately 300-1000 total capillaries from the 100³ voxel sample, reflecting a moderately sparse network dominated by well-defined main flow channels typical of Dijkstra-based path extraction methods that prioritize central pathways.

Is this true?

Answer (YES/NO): NO